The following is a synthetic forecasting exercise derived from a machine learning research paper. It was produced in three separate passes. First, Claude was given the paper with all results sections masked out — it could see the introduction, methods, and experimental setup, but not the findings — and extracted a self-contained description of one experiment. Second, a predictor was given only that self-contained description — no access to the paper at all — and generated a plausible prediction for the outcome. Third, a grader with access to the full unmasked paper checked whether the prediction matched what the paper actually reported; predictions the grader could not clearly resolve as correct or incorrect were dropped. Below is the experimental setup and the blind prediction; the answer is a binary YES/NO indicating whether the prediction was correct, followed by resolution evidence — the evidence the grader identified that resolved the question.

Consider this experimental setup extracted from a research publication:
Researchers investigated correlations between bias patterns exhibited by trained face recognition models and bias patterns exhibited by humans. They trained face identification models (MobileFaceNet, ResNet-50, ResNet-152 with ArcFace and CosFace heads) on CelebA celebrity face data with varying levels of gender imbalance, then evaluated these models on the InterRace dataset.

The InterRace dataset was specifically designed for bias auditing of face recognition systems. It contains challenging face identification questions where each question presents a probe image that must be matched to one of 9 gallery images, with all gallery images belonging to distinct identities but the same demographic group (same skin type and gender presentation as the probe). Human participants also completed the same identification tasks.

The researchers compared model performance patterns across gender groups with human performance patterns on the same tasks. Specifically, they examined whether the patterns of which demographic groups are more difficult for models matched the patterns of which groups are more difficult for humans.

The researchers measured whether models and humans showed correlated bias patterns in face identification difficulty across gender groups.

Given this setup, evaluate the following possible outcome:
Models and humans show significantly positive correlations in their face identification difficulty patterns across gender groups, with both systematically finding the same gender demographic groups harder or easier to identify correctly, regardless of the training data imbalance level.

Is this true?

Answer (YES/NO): NO